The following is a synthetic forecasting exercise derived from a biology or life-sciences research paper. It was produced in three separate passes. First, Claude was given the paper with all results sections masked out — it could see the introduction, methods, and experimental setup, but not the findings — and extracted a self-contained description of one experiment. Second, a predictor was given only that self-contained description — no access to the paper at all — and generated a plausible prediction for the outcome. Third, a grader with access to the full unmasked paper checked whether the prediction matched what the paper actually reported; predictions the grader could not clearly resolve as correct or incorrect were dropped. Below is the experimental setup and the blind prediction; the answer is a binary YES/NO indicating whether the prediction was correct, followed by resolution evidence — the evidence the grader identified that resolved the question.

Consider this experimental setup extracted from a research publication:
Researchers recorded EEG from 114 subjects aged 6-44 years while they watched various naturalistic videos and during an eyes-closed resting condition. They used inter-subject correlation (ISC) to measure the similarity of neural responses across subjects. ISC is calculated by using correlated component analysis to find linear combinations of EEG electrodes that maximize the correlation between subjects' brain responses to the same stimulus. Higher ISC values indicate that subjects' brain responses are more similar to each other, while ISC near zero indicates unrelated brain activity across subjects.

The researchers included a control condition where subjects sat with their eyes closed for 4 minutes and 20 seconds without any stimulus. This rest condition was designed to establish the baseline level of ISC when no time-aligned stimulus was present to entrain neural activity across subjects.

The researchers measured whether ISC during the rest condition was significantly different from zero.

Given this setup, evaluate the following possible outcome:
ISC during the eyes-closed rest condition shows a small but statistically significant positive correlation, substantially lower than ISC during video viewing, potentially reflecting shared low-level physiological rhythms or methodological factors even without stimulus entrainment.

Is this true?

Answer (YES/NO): NO